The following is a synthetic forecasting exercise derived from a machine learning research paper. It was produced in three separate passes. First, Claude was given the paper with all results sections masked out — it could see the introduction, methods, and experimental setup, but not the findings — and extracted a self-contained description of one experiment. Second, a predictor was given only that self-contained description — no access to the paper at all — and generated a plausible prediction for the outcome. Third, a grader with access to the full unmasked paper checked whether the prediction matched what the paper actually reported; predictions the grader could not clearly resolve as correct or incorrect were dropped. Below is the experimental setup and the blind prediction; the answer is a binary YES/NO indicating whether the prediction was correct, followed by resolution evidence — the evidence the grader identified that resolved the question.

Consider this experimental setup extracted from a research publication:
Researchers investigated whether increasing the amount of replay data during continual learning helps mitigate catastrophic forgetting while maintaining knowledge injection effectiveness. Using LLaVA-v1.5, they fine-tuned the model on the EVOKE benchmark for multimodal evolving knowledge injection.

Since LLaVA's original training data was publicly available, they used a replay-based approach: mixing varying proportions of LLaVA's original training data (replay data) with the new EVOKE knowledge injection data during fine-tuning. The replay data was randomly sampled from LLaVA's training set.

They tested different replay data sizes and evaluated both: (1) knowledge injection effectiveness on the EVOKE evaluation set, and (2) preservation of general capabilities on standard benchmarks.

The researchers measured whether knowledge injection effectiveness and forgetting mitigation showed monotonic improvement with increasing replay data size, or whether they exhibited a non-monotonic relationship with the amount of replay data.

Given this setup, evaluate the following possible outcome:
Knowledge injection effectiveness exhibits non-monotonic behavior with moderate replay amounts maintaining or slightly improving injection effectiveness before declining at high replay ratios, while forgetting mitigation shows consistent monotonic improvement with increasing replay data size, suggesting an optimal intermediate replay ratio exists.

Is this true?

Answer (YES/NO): NO